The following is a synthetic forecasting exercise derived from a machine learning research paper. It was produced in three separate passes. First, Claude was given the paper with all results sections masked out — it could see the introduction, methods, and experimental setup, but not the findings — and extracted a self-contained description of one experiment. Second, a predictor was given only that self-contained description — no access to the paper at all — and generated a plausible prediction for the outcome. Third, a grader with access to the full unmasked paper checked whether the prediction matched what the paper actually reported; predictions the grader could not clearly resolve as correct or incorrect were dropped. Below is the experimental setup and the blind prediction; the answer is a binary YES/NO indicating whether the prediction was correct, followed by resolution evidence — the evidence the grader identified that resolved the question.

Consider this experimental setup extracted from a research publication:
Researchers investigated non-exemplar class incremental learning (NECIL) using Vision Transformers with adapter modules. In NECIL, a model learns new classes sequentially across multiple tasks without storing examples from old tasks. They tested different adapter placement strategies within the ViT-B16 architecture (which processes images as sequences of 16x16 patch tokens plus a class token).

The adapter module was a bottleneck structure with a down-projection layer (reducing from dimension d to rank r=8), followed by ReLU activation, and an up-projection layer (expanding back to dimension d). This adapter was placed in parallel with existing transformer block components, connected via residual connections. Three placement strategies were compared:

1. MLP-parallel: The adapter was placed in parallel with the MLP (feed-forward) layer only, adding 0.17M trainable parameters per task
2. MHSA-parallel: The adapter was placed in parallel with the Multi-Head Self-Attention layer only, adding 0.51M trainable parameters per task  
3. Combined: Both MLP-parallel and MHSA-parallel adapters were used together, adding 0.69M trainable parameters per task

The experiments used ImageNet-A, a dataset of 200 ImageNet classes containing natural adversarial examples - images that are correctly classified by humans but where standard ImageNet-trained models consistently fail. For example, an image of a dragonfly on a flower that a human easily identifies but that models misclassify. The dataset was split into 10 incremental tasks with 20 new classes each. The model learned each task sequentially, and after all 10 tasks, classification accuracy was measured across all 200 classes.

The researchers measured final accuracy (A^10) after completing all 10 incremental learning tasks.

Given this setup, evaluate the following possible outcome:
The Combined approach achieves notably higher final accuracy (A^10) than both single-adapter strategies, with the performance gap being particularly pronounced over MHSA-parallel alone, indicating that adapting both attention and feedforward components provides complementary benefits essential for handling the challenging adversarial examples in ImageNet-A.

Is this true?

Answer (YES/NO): NO